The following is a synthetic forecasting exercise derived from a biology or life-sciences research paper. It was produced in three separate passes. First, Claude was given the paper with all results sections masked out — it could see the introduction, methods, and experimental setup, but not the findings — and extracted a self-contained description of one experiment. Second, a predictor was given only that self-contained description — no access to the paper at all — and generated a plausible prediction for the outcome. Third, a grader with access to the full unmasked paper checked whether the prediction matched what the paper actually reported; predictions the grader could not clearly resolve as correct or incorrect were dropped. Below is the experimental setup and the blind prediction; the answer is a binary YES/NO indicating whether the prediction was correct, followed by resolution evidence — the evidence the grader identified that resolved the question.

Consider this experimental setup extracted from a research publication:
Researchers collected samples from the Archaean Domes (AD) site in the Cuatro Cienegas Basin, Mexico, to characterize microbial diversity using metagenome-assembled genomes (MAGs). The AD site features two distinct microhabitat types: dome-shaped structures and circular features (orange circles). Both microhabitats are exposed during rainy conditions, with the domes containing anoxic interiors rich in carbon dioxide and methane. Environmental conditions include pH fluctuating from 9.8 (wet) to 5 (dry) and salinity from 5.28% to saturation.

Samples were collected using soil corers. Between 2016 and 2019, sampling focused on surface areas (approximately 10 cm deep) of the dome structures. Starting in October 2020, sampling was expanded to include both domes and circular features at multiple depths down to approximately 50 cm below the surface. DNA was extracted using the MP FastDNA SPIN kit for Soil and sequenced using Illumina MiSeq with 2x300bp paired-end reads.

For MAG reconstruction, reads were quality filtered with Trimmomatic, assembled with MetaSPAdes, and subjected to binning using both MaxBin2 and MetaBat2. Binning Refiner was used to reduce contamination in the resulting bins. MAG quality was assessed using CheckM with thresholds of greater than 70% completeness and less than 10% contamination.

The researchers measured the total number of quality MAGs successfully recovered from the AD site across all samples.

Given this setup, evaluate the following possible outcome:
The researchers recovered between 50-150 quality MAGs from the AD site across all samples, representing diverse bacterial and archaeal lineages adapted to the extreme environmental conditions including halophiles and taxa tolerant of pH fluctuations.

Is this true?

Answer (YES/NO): NO